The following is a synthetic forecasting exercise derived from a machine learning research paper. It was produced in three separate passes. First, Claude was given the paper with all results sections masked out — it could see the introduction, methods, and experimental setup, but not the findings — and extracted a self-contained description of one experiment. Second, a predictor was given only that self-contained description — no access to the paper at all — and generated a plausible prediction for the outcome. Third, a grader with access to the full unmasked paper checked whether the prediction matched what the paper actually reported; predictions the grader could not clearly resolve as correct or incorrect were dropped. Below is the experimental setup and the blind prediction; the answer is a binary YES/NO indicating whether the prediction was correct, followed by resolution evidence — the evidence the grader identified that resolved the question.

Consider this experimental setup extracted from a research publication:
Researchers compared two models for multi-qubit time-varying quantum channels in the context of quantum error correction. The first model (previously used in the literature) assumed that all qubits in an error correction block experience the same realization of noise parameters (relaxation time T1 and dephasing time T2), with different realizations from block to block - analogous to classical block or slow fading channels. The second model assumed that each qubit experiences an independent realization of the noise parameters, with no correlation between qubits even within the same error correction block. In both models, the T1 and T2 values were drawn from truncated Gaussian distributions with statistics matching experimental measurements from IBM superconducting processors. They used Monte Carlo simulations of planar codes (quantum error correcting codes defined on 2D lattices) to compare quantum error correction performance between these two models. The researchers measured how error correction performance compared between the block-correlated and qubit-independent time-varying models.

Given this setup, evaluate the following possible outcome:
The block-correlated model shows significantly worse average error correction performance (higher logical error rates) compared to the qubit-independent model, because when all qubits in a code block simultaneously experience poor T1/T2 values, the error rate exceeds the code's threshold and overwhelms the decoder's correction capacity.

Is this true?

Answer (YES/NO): YES